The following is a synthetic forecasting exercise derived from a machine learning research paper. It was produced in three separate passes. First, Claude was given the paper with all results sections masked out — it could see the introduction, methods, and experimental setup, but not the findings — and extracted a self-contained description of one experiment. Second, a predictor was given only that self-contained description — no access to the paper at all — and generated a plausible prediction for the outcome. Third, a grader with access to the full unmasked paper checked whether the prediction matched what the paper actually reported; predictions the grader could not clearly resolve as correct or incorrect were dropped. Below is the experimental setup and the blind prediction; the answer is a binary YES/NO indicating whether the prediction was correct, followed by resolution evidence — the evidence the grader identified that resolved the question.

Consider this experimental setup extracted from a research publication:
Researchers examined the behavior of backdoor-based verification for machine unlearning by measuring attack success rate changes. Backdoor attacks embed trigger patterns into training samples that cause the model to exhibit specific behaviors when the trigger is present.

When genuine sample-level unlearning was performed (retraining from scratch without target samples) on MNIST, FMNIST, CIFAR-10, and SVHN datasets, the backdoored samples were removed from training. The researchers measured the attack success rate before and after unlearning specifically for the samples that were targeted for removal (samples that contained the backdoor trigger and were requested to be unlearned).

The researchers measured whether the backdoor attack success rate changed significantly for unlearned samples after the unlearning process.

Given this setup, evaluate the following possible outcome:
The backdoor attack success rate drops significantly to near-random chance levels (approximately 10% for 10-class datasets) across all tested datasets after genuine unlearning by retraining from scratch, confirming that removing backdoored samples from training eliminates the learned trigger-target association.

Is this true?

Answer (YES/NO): NO